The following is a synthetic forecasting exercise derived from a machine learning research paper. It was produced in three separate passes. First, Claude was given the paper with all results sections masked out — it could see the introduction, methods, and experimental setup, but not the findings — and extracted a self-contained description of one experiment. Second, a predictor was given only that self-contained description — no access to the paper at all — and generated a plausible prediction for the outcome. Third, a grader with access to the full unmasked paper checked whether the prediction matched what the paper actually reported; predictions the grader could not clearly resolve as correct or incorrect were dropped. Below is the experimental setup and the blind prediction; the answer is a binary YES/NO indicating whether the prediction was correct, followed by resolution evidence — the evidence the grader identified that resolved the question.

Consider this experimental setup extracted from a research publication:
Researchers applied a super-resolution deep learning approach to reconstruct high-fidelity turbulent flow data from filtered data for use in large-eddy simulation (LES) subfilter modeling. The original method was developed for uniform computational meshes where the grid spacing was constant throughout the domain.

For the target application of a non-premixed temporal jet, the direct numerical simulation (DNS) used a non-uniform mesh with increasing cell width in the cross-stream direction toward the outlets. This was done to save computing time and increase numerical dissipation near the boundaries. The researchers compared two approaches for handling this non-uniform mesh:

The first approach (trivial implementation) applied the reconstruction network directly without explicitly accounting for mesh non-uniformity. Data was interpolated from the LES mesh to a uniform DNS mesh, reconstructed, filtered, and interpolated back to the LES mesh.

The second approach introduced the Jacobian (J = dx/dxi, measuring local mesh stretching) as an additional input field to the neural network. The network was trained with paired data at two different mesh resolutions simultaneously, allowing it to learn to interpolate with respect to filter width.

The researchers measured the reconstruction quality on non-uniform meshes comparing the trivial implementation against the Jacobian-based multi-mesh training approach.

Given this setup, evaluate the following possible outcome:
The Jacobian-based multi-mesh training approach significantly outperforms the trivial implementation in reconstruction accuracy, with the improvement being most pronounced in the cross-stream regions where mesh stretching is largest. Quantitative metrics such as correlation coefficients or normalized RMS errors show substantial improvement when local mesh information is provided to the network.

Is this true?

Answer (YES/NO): YES